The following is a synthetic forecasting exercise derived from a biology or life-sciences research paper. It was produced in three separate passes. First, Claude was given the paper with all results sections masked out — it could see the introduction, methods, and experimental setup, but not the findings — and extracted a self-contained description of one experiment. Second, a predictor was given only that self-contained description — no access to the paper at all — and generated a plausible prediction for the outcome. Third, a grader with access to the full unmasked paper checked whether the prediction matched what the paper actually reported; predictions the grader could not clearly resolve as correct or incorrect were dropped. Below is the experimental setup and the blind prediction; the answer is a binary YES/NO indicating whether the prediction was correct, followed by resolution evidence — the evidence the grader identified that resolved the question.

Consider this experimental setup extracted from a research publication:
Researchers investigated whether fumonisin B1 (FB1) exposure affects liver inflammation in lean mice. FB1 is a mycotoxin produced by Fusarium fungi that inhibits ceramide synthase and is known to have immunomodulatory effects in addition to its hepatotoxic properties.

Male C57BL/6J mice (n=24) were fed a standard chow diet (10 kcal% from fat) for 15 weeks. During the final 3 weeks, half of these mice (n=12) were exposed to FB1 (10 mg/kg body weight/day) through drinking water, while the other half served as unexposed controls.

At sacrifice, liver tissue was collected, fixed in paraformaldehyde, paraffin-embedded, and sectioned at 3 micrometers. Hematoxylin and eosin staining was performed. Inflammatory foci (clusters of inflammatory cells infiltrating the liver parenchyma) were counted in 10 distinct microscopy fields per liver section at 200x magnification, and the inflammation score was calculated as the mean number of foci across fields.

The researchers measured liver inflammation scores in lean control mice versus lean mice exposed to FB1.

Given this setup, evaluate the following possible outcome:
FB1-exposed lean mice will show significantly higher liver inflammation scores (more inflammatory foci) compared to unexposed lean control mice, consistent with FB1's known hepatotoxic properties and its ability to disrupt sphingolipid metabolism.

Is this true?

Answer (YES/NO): NO